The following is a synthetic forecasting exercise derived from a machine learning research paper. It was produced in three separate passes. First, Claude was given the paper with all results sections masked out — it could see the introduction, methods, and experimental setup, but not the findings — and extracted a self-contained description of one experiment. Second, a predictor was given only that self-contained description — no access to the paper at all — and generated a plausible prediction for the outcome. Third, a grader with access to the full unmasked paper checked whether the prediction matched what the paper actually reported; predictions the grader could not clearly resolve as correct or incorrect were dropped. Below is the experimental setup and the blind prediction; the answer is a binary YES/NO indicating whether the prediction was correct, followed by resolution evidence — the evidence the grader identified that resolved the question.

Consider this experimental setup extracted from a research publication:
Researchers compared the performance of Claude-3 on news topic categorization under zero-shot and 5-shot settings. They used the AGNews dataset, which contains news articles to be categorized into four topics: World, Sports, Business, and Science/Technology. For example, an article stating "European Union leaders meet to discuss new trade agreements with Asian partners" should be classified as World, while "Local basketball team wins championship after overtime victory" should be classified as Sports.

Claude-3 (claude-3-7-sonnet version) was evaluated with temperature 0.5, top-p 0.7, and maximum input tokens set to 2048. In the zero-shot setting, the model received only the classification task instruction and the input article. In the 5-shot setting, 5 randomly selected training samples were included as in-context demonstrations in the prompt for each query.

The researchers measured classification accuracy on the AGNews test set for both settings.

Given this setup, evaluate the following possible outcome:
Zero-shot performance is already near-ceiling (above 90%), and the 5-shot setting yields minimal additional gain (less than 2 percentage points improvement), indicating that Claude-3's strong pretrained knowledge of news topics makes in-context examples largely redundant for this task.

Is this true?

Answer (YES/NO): NO